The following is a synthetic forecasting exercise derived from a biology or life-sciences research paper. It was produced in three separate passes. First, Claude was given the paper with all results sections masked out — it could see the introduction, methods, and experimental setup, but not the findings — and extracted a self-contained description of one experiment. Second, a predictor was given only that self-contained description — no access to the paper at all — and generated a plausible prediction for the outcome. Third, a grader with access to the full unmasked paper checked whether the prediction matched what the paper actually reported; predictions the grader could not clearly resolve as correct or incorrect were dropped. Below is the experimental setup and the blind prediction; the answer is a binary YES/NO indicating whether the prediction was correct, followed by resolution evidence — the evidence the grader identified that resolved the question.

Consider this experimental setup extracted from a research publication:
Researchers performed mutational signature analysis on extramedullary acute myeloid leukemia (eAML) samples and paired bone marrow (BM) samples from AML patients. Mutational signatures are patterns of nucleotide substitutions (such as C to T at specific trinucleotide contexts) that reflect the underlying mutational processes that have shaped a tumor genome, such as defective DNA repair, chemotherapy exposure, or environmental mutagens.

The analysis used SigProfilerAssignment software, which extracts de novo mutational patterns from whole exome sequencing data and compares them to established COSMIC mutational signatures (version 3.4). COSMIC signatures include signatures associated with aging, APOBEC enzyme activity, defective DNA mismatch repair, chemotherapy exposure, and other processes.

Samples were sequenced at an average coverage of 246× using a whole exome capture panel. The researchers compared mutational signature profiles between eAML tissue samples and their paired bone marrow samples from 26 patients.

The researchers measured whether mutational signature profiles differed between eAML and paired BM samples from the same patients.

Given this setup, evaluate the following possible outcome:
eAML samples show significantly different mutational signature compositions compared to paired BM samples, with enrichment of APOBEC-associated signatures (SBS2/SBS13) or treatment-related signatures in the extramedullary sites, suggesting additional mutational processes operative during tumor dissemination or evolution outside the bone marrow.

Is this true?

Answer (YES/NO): NO